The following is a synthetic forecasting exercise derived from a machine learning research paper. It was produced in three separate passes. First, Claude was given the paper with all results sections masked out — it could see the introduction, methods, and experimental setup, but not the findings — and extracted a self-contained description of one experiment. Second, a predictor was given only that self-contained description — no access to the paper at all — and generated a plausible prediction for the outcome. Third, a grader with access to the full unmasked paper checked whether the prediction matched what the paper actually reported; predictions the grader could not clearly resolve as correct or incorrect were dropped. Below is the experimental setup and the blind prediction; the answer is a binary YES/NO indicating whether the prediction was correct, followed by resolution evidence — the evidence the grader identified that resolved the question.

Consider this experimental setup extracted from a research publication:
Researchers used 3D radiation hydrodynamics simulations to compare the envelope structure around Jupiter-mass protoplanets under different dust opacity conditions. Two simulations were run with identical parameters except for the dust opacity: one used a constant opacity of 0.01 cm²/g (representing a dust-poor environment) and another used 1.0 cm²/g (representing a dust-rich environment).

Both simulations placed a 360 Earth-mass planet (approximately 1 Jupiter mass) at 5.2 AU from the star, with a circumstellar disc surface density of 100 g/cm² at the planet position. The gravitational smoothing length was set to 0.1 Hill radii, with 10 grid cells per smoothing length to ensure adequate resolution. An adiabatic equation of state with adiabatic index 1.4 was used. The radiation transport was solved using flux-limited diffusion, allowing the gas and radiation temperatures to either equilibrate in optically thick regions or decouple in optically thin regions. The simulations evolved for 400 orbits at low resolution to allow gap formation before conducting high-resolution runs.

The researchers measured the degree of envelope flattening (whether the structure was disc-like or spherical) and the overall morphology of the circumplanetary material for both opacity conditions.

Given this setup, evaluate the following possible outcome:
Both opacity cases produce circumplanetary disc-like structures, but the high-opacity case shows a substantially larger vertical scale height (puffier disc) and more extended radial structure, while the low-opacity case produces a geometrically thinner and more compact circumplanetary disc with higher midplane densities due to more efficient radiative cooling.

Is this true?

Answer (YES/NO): NO